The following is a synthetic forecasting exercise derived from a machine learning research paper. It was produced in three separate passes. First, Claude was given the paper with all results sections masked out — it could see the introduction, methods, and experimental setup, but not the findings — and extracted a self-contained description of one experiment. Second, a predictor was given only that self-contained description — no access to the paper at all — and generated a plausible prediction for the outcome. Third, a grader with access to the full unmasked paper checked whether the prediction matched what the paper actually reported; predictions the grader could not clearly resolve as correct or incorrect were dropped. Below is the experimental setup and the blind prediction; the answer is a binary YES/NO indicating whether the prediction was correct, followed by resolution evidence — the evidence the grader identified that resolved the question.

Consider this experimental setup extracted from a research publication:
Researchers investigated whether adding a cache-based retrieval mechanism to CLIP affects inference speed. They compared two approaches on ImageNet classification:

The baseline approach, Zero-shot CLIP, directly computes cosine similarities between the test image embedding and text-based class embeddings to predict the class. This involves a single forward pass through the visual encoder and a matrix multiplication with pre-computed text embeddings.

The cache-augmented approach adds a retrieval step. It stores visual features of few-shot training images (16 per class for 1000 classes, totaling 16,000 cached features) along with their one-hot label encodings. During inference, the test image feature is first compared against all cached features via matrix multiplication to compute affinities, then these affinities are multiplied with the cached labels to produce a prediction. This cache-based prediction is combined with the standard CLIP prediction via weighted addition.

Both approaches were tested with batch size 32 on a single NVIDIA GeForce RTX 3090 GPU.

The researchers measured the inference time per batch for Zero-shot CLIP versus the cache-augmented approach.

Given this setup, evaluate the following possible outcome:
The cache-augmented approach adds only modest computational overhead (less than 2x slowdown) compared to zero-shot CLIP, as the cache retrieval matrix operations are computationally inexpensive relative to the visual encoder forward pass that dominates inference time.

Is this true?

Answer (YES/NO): YES